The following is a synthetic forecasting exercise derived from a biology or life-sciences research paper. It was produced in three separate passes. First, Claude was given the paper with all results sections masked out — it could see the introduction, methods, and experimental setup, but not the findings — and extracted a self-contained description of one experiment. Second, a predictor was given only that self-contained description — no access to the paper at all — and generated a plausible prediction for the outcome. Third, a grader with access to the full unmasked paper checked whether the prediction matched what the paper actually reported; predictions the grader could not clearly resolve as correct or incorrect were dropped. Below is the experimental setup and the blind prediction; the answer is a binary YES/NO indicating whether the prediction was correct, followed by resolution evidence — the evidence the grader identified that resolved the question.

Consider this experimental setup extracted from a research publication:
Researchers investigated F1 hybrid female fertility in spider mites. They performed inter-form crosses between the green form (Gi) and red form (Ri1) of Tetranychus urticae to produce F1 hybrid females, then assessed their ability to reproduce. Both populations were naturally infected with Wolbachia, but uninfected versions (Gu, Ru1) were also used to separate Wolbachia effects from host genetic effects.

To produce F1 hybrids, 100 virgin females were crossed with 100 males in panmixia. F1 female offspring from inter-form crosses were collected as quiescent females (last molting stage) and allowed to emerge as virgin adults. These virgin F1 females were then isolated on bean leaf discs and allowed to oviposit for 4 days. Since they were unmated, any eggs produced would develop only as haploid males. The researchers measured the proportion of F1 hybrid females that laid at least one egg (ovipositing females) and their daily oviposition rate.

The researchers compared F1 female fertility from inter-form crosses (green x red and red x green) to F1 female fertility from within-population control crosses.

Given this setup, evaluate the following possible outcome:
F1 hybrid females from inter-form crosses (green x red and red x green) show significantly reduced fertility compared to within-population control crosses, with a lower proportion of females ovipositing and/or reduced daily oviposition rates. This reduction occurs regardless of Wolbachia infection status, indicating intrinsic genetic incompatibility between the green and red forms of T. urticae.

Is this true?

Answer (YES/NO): YES